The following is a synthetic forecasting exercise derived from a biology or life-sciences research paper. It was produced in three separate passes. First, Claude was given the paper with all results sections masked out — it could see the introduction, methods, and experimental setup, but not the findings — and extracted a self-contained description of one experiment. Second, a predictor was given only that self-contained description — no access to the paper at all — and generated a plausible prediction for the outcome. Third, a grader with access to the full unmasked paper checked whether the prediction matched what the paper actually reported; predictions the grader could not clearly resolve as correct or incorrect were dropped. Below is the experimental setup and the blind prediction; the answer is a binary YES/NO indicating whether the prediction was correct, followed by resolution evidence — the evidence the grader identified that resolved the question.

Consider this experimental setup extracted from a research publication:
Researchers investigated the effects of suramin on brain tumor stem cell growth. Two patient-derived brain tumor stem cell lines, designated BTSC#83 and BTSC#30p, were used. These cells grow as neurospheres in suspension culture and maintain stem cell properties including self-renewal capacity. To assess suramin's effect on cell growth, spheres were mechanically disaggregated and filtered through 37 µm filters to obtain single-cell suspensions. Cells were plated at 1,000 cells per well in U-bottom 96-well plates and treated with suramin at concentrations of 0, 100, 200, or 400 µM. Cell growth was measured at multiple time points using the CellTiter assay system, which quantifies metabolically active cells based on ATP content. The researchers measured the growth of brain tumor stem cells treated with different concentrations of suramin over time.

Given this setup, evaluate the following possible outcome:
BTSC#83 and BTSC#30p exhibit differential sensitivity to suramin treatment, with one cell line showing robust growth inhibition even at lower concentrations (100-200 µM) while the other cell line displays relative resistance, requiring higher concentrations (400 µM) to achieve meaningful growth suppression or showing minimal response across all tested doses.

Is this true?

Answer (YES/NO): NO